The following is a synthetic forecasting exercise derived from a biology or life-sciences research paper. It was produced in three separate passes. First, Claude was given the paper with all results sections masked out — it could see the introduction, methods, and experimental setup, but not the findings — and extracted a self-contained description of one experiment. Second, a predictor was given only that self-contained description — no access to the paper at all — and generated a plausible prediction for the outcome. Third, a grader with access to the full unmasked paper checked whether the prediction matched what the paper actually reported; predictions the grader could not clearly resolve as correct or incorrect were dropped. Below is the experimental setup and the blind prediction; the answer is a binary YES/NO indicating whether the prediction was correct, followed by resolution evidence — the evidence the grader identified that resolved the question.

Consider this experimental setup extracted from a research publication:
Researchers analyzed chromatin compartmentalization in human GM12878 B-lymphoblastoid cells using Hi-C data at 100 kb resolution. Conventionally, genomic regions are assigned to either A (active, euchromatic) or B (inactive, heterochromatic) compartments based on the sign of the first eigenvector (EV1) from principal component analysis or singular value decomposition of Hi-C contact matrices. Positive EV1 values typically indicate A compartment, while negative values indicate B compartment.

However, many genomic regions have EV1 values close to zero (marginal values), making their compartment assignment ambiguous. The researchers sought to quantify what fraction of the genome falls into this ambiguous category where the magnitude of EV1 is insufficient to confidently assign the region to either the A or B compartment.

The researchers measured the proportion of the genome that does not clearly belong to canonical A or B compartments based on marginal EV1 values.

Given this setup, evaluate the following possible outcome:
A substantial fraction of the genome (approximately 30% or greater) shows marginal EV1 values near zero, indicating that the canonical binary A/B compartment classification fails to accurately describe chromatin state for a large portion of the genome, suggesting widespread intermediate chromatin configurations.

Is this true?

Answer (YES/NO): YES